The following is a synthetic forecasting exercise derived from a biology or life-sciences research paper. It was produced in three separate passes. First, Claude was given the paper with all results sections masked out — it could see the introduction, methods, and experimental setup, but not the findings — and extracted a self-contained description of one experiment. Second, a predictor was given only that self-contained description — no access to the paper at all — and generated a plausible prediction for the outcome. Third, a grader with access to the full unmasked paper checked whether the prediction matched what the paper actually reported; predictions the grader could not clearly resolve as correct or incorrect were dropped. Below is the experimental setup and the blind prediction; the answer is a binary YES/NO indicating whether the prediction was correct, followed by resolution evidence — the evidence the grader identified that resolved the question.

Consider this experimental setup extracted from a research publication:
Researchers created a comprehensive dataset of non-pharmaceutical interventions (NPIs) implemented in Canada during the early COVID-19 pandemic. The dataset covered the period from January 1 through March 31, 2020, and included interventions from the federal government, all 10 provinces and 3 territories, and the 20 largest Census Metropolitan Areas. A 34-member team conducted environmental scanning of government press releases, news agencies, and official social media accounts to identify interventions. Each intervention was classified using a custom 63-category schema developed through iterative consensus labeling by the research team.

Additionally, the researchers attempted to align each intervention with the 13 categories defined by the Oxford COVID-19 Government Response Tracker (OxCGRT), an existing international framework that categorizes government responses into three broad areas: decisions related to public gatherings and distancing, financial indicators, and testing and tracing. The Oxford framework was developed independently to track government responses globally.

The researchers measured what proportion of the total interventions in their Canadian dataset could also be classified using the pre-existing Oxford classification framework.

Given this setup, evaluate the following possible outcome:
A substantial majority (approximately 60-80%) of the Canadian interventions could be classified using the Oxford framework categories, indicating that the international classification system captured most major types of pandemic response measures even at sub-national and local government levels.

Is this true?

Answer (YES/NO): NO